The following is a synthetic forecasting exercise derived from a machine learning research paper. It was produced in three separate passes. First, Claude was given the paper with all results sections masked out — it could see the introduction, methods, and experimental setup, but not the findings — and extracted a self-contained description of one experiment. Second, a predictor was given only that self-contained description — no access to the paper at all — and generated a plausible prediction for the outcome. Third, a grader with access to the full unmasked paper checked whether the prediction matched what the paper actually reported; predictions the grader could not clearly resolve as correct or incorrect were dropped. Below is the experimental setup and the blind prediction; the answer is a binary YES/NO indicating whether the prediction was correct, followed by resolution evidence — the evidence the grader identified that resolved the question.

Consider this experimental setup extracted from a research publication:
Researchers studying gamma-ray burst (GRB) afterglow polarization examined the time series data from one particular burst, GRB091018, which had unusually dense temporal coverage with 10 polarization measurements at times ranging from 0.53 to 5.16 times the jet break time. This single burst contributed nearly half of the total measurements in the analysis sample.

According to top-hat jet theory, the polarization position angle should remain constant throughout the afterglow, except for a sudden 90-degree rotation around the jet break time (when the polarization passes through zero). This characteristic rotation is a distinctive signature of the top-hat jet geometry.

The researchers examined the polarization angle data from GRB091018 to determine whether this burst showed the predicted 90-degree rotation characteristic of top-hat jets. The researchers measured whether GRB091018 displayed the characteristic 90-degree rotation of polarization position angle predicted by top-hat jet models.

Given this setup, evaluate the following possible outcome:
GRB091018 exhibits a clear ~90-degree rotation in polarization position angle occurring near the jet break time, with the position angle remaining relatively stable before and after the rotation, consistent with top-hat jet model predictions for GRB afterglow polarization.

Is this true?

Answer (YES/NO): YES